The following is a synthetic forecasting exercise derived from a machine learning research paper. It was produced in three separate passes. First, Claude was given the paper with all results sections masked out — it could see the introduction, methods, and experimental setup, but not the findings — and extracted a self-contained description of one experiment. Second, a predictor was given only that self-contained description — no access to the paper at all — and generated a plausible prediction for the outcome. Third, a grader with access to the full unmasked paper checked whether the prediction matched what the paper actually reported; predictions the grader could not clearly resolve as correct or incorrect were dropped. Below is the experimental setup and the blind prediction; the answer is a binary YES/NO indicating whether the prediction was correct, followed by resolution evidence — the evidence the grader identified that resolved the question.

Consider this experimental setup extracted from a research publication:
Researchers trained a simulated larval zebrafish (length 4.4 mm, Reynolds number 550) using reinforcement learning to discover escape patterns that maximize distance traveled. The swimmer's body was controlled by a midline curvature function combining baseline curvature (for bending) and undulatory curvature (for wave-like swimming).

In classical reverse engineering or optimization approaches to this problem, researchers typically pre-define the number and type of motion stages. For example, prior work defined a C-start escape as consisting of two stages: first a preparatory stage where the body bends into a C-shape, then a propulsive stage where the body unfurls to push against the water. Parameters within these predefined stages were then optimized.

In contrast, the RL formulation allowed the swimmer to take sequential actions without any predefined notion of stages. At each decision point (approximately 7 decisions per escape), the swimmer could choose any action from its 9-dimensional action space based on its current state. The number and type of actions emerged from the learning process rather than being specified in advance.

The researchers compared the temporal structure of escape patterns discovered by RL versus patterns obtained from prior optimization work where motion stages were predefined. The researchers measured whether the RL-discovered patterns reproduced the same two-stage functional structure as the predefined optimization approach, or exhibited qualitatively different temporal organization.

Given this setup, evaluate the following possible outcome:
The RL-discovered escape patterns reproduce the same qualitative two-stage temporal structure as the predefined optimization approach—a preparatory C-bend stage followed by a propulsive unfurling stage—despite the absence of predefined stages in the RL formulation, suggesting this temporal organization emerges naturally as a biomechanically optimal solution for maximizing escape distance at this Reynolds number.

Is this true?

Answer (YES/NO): NO